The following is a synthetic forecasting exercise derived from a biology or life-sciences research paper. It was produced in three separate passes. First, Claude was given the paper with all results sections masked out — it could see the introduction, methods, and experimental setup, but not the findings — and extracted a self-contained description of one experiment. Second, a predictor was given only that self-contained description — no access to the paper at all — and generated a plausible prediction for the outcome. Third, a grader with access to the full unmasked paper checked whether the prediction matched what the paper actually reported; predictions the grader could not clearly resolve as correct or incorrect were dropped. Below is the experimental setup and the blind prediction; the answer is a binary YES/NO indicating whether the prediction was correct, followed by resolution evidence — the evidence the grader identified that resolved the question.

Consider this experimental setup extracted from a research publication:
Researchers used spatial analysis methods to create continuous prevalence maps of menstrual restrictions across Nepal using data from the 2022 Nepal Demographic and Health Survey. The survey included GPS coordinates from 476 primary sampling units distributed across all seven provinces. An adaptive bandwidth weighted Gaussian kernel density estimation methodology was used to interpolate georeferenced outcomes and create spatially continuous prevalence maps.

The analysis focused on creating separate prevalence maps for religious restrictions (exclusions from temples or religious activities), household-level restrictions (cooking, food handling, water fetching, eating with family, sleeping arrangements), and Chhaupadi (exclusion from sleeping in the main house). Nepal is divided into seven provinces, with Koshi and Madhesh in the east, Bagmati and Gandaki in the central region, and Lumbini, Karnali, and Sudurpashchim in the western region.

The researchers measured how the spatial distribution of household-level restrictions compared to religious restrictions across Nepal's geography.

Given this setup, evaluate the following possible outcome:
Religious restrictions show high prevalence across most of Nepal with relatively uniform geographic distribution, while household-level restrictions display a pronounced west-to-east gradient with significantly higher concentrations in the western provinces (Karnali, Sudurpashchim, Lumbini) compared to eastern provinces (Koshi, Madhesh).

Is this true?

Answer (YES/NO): YES